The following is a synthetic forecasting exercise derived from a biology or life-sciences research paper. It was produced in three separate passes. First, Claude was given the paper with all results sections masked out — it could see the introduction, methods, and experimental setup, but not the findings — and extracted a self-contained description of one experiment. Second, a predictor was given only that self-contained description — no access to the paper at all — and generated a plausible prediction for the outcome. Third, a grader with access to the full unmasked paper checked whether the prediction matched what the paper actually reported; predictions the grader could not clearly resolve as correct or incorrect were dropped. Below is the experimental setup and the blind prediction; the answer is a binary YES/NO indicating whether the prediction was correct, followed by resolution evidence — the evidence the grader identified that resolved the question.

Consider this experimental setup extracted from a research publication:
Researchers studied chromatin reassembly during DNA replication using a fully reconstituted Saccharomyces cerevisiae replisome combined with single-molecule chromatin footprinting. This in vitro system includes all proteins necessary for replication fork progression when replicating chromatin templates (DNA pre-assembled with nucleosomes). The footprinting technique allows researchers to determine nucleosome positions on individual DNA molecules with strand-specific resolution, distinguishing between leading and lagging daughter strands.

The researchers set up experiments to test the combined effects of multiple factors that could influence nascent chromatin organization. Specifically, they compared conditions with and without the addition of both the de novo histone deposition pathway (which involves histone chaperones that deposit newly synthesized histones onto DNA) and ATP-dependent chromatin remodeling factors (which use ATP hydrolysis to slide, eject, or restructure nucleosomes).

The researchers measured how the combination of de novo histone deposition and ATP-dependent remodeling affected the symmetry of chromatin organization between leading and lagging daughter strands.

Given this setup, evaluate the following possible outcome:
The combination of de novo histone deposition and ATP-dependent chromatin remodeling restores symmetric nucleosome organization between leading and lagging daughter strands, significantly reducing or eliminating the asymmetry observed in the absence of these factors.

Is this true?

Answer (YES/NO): NO